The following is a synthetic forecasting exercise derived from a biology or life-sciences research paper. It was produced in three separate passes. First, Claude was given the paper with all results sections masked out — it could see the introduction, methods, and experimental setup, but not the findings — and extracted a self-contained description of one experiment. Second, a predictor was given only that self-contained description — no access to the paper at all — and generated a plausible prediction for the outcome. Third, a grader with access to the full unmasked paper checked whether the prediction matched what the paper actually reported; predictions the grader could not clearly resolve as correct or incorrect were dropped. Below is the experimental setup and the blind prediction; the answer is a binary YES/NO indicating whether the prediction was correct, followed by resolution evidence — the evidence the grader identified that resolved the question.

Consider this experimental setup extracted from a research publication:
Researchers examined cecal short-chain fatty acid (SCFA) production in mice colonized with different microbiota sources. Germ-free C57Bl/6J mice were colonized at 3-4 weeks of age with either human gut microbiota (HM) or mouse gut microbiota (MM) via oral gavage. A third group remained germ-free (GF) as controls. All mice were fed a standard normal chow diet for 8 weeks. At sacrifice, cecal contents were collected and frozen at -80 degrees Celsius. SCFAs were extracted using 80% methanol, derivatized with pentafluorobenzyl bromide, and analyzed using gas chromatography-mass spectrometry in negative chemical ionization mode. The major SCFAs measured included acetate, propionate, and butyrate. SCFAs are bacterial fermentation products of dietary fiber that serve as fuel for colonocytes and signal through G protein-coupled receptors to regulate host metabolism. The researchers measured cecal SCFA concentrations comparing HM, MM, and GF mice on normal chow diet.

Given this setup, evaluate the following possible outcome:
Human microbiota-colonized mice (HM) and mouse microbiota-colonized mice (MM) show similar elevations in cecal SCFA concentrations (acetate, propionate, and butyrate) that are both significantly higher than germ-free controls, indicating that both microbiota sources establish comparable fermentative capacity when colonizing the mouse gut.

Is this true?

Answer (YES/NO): NO